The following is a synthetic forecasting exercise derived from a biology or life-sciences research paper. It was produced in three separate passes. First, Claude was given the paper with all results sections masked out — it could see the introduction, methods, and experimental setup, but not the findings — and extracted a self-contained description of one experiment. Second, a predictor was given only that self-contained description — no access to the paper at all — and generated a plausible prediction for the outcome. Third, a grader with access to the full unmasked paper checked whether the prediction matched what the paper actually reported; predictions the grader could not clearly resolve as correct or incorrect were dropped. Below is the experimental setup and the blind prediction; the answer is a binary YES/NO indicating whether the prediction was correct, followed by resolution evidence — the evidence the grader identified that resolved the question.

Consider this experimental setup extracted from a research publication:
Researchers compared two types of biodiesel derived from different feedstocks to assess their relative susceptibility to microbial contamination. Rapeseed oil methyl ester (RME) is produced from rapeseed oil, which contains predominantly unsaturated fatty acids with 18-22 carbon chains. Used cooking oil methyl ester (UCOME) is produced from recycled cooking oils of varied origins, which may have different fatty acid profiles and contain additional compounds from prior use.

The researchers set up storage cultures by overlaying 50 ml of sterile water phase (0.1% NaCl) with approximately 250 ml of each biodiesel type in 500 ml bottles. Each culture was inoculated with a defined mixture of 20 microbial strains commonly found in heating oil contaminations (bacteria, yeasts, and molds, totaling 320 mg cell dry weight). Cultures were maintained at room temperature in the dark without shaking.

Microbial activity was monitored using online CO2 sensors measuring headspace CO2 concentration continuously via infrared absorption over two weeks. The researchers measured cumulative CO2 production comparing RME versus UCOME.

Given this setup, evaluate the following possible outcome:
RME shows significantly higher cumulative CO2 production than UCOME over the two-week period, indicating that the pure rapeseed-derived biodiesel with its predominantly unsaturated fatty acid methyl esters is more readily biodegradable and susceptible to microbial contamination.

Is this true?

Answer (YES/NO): NO